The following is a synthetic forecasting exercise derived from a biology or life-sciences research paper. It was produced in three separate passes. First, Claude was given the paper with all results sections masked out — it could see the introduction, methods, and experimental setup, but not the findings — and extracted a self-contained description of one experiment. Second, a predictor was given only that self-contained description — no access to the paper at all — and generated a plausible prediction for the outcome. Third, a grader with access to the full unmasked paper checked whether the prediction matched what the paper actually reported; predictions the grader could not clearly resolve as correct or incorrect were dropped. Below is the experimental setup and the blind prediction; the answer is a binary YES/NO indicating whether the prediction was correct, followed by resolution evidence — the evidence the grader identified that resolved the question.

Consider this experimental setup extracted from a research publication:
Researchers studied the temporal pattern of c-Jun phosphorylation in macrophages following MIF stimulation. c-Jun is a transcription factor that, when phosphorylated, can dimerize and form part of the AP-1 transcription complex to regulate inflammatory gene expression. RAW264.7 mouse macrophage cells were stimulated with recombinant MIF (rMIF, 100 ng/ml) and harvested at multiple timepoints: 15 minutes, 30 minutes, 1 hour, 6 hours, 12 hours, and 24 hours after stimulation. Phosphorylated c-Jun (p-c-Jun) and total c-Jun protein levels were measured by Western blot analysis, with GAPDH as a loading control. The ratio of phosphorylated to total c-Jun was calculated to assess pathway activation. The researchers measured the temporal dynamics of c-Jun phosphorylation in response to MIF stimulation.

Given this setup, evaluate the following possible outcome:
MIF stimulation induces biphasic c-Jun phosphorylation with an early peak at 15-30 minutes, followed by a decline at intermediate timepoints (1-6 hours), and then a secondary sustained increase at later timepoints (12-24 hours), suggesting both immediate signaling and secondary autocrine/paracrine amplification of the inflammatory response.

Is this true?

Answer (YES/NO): NO